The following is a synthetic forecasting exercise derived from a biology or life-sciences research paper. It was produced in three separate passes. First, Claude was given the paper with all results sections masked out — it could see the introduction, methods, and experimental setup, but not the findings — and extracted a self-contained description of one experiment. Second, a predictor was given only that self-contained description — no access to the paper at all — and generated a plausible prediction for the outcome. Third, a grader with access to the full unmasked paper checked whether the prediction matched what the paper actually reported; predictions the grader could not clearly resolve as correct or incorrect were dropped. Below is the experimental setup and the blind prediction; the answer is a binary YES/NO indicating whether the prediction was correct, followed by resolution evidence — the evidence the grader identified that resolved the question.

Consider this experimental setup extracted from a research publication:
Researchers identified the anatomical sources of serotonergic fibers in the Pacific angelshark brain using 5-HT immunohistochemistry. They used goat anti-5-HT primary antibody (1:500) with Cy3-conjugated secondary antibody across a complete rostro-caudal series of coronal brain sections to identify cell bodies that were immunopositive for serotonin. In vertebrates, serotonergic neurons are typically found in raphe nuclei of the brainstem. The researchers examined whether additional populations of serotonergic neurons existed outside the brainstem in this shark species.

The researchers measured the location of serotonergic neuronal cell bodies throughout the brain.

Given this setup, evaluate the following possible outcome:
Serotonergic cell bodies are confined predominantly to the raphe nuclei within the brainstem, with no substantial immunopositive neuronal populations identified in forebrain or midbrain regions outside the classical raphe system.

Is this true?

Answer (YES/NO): NO